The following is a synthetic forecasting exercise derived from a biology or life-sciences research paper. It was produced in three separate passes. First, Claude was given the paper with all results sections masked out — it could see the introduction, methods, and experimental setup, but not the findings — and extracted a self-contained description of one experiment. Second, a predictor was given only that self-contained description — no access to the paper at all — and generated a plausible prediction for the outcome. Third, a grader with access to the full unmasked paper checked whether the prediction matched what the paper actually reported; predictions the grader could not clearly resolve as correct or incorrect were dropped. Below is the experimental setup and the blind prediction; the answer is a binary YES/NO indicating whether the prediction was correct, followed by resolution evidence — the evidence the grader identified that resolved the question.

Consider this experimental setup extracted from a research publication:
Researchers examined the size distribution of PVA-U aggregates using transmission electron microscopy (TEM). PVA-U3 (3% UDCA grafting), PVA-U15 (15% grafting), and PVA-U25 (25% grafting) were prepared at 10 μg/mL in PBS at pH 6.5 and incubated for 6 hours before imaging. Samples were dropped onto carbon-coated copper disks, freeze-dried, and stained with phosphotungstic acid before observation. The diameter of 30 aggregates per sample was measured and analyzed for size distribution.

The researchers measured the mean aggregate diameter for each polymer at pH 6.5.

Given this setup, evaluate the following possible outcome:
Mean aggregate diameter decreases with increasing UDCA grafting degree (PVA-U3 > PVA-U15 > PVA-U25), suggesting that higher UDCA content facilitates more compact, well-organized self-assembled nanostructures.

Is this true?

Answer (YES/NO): NO